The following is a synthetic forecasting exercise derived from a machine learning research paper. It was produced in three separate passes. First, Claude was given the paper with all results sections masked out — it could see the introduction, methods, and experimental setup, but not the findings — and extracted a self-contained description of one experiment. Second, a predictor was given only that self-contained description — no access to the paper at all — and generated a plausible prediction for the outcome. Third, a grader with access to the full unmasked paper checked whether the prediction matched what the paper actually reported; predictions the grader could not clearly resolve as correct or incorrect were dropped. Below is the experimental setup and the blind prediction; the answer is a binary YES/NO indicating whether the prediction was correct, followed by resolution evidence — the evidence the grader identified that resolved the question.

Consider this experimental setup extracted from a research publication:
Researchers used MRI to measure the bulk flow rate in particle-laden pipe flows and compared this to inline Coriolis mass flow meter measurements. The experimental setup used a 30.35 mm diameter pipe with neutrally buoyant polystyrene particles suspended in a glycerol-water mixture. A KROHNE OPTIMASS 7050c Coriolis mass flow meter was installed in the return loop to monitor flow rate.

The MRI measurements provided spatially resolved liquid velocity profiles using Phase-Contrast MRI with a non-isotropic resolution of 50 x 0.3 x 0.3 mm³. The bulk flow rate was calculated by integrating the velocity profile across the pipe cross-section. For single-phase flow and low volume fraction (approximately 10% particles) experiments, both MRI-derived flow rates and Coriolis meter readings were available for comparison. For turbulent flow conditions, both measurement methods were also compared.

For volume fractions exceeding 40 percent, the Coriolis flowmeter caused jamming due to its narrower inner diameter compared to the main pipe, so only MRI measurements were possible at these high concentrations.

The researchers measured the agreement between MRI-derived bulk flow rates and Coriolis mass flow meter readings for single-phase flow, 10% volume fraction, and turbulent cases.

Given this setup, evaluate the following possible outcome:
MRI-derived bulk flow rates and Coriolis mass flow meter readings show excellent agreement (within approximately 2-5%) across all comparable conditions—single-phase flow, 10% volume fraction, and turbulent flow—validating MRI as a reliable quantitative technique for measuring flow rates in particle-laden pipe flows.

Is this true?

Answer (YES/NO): YES